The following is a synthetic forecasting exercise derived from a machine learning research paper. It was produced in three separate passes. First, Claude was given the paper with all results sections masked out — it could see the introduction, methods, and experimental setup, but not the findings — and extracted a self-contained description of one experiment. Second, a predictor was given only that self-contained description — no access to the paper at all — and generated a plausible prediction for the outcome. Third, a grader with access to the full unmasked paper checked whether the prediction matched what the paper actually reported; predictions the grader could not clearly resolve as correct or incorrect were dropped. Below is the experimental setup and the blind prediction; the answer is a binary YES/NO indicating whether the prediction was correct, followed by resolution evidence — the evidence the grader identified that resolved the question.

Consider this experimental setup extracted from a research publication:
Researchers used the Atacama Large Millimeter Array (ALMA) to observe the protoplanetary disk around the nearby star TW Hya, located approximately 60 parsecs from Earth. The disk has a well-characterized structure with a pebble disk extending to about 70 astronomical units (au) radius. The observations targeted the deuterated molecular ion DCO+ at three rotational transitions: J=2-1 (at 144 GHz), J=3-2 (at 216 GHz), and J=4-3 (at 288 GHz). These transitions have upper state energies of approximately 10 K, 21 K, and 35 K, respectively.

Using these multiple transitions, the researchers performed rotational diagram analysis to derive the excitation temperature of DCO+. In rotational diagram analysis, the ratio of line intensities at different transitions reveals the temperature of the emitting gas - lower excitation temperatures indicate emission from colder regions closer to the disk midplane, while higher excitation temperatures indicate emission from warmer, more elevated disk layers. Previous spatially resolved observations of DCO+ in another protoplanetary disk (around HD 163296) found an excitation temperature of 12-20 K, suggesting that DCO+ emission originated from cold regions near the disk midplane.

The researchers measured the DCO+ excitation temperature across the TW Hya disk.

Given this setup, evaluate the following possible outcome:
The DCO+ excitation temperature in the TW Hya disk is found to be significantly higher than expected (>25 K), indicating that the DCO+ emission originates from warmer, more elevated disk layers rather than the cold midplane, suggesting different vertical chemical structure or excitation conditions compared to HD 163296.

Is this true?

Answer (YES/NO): YES